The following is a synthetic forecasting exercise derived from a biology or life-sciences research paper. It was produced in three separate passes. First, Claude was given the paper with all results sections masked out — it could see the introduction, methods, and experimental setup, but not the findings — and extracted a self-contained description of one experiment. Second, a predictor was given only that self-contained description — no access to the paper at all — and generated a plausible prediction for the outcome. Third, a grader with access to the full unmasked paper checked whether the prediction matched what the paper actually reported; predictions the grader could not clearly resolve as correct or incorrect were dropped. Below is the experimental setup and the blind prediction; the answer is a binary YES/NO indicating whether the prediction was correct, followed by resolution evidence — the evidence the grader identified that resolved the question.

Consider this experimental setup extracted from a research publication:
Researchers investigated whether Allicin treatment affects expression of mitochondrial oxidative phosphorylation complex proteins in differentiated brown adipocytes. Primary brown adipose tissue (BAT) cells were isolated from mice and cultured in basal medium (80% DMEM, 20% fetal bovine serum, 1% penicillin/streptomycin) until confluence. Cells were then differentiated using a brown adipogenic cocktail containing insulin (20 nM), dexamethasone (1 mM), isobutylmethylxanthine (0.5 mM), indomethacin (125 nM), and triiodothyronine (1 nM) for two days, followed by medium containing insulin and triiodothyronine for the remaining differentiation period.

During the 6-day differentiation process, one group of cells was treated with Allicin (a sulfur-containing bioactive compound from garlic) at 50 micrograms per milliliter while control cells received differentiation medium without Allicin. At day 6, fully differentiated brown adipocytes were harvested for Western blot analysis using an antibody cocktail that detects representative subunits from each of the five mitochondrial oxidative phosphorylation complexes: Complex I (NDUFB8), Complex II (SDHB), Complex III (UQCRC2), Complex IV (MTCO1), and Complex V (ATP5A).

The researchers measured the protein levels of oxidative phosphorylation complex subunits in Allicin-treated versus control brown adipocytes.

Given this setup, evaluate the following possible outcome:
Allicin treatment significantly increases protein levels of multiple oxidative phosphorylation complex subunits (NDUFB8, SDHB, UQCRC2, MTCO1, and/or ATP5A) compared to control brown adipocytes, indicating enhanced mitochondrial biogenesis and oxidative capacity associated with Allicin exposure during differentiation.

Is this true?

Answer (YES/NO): YES